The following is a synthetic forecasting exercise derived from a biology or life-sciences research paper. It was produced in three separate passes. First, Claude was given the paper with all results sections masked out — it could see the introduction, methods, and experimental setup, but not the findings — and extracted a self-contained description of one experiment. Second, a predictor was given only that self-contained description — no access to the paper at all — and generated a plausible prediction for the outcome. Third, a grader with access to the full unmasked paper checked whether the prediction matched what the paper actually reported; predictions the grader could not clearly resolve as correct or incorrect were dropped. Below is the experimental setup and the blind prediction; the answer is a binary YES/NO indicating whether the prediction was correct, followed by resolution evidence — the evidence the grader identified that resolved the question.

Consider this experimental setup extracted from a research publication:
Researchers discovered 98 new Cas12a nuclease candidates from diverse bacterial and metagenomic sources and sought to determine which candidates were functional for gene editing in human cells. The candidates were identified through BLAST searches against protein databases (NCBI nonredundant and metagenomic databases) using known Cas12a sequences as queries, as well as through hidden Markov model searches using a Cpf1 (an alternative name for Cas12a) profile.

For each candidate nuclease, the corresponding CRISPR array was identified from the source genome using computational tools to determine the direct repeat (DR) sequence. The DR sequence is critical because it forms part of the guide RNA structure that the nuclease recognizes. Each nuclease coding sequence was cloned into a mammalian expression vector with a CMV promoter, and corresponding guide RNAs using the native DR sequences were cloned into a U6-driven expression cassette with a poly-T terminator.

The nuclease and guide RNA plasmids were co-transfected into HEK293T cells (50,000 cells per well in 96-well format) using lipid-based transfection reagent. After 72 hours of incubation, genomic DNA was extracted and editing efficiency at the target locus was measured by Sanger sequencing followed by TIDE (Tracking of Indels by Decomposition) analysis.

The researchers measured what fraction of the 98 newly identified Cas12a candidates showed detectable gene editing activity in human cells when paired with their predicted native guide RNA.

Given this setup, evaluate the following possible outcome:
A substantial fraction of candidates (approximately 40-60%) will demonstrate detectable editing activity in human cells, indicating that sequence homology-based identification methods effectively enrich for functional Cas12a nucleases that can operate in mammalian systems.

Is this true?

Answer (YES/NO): NO